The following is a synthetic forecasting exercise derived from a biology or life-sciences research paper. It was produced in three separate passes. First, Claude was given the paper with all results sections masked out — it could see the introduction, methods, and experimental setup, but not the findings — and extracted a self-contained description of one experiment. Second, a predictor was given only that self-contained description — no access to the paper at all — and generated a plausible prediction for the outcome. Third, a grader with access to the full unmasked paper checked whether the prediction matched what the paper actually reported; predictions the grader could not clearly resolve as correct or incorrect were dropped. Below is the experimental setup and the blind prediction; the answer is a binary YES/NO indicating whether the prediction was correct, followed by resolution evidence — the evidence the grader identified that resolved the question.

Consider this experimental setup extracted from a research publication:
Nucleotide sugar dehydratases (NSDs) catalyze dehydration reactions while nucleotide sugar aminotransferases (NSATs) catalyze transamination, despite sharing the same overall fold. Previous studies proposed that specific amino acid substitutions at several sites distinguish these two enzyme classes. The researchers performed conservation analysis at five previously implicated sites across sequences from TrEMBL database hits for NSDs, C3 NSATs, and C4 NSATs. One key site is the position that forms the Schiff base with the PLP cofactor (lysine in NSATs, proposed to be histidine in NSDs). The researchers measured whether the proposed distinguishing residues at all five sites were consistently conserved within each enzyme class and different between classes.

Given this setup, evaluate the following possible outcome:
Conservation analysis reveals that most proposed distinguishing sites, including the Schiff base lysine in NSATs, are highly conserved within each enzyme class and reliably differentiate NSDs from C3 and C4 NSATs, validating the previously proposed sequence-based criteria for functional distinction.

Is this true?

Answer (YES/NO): NO